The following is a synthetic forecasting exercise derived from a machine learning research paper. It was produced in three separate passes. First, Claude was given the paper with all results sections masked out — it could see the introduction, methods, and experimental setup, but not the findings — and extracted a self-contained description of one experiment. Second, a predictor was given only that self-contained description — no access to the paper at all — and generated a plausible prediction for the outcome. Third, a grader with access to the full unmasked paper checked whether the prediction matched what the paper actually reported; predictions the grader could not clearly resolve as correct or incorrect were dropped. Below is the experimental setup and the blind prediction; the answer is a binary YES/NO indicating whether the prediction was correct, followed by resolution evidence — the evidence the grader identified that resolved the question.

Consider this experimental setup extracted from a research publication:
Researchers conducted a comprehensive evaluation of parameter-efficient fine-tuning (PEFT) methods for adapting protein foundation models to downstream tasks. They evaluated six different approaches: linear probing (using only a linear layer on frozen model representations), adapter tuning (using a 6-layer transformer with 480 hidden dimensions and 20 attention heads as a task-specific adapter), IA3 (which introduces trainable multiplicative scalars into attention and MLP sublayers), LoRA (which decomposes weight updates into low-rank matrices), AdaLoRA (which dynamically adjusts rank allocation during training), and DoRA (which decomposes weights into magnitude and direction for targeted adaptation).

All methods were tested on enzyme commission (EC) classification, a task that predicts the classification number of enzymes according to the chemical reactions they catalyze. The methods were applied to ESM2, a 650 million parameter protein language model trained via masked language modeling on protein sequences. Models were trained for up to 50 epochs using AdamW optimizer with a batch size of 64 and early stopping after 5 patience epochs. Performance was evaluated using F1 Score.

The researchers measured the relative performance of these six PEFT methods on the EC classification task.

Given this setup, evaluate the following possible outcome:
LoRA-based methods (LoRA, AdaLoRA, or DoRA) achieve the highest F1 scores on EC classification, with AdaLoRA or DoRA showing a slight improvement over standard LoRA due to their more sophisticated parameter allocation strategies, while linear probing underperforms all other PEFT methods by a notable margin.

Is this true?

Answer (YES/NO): NO